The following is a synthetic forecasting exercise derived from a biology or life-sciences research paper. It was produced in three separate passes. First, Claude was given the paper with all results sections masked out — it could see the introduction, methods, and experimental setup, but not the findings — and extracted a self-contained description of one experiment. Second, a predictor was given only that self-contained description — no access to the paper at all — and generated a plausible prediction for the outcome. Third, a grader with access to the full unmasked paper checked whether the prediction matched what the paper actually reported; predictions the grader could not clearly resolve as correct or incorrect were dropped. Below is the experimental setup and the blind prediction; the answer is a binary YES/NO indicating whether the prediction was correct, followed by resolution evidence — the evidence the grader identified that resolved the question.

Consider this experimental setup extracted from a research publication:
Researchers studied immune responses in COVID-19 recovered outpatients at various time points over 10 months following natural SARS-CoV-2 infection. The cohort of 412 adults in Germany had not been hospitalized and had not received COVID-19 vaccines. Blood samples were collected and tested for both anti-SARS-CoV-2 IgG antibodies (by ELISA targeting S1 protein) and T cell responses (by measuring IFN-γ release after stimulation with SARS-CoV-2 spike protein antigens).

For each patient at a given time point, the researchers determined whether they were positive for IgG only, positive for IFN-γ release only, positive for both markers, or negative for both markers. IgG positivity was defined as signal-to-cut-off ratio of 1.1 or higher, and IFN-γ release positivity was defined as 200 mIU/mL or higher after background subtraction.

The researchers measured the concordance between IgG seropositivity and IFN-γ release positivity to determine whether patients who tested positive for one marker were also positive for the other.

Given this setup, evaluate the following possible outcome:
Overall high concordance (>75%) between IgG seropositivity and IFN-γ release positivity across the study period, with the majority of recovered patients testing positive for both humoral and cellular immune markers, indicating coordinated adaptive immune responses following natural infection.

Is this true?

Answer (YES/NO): YES